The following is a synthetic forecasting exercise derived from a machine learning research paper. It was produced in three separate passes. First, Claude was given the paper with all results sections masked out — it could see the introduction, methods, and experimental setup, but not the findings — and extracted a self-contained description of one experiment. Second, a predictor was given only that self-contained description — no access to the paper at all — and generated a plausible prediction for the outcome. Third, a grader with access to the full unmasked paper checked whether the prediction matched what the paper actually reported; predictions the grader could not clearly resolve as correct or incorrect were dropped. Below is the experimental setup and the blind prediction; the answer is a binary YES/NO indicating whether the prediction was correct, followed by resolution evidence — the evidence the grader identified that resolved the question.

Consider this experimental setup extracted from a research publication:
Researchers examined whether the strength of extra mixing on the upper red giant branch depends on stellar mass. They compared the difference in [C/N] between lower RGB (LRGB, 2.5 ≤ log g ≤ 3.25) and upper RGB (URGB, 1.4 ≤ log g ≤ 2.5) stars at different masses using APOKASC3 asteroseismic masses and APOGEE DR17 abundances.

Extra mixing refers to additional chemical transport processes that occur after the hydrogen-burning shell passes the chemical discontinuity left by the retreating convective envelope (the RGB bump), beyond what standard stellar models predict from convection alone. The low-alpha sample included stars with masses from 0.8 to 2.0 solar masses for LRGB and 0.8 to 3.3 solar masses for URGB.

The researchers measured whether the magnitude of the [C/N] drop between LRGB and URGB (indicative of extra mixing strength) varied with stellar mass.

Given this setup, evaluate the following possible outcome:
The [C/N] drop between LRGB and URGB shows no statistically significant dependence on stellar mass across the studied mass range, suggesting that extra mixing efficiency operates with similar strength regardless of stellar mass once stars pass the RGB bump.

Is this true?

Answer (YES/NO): NO